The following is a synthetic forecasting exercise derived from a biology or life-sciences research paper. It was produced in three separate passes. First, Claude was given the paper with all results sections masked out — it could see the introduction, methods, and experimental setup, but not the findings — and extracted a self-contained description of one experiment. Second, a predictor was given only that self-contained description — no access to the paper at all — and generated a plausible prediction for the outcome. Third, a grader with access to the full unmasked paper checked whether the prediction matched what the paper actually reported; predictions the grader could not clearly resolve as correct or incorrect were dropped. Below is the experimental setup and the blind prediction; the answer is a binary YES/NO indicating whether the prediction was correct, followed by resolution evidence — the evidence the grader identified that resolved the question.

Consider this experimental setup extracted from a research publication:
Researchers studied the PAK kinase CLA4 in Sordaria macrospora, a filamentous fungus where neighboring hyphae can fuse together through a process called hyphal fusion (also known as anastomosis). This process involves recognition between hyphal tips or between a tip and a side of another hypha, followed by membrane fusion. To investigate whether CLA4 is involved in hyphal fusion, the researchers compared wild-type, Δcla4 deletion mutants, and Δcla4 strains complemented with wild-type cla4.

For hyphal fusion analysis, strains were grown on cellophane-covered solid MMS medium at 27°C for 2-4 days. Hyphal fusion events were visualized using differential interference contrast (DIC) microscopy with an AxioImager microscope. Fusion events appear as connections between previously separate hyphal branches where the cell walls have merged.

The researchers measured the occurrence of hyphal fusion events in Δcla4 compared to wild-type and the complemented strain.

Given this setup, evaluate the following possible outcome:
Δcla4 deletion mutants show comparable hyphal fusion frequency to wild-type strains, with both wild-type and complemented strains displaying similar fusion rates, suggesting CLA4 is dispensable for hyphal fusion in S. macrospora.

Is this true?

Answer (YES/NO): YES